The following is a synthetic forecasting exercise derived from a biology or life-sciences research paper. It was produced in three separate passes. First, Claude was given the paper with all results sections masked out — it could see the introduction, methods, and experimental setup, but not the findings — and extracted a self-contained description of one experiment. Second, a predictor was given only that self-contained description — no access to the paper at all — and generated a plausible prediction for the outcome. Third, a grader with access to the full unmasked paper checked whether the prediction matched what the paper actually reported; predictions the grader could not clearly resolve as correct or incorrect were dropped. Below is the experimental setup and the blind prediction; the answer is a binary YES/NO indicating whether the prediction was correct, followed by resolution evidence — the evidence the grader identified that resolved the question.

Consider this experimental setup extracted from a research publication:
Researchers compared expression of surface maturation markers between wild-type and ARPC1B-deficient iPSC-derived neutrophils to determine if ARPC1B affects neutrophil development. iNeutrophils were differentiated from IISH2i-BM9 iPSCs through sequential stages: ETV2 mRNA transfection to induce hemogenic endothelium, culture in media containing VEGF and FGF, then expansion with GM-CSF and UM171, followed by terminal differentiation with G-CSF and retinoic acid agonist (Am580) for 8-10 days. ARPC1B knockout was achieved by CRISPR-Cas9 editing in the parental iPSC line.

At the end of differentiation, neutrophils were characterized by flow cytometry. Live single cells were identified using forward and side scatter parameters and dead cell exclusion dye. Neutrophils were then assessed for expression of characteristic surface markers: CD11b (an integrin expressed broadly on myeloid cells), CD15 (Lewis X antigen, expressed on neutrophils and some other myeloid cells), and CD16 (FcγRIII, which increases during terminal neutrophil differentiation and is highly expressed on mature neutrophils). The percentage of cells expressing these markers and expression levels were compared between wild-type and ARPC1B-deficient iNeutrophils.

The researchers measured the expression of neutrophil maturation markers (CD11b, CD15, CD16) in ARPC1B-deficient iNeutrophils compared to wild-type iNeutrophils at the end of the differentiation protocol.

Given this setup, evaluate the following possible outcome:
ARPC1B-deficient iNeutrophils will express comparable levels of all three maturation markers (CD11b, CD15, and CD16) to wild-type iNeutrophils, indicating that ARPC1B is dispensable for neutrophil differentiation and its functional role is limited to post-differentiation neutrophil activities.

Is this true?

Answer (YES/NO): YES